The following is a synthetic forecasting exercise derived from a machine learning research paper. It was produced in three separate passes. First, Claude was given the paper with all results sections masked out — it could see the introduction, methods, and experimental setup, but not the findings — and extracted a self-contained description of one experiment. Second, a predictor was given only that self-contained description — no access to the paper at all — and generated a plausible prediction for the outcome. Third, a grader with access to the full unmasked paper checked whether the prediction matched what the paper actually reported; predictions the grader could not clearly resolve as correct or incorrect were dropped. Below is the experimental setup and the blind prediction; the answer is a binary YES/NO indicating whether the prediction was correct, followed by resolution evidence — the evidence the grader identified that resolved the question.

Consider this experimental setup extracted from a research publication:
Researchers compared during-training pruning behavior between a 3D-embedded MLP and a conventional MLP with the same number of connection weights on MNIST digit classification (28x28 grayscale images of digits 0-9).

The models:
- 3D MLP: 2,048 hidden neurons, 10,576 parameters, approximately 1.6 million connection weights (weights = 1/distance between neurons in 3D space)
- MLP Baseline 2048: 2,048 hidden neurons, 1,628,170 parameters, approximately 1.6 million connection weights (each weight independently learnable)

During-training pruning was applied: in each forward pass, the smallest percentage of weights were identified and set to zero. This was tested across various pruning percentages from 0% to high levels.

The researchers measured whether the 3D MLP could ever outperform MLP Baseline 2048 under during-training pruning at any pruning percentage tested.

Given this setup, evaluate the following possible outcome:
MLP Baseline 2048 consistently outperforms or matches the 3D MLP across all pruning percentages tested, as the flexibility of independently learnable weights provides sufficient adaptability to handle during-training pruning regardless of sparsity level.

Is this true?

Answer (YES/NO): YES